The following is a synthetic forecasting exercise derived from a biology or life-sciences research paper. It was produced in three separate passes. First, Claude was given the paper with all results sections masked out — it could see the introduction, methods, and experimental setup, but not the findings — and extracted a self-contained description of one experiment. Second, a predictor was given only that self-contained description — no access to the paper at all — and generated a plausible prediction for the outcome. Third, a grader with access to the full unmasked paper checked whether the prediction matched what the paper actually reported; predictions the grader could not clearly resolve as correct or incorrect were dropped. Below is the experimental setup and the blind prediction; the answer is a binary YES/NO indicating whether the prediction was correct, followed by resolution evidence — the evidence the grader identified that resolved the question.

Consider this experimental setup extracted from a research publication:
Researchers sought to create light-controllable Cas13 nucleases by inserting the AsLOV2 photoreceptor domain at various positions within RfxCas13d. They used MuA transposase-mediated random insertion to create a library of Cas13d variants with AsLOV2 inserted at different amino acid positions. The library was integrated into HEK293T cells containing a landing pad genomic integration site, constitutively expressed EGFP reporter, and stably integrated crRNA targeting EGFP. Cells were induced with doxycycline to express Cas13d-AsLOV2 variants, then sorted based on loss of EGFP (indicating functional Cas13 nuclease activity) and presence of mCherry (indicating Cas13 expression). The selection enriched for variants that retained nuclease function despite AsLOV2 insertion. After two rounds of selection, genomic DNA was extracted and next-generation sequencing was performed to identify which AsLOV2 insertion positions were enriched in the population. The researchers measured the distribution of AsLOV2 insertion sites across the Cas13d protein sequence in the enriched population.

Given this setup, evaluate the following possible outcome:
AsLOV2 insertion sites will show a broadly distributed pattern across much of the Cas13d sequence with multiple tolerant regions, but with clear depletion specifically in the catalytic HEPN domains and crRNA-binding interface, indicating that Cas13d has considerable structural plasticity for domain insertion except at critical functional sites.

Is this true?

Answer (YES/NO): NO